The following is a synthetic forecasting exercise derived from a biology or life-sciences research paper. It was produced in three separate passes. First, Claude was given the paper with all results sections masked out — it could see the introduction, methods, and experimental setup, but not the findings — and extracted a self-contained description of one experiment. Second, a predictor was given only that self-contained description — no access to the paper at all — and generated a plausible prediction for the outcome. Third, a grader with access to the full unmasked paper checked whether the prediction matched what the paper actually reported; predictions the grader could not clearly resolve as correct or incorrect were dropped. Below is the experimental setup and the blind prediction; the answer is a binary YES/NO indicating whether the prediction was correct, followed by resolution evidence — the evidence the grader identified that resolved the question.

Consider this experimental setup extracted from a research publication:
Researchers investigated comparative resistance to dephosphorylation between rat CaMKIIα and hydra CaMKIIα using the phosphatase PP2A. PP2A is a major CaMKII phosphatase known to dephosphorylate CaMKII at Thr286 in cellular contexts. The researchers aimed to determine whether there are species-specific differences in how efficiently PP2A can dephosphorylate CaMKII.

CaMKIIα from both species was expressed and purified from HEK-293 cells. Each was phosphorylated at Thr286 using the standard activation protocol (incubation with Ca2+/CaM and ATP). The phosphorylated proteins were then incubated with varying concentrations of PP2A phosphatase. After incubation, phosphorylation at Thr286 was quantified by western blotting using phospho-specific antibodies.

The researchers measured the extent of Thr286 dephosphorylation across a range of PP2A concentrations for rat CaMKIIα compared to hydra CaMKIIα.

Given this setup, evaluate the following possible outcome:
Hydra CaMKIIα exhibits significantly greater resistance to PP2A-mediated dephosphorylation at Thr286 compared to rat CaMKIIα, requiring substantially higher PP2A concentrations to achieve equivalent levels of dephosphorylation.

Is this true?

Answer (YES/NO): NO